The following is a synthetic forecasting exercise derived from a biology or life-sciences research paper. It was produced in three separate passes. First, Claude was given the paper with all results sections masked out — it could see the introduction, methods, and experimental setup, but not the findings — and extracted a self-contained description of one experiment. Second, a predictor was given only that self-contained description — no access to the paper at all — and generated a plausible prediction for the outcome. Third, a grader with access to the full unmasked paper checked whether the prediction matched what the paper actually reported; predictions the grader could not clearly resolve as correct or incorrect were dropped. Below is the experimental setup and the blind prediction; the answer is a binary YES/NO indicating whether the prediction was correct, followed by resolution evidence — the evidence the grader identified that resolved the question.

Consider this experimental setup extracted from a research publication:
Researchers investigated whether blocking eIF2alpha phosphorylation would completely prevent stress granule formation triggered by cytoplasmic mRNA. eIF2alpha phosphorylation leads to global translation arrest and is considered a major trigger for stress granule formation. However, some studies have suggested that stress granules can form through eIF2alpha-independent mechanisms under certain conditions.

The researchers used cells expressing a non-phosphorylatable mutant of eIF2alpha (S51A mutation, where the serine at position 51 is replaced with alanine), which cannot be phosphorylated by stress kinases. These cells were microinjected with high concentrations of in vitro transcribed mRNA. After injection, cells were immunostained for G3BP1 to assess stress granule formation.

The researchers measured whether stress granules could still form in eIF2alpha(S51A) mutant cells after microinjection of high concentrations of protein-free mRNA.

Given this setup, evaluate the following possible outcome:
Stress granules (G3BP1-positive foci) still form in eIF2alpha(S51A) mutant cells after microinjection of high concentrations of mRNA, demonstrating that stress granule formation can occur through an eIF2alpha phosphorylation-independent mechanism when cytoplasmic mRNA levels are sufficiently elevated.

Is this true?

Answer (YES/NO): YES